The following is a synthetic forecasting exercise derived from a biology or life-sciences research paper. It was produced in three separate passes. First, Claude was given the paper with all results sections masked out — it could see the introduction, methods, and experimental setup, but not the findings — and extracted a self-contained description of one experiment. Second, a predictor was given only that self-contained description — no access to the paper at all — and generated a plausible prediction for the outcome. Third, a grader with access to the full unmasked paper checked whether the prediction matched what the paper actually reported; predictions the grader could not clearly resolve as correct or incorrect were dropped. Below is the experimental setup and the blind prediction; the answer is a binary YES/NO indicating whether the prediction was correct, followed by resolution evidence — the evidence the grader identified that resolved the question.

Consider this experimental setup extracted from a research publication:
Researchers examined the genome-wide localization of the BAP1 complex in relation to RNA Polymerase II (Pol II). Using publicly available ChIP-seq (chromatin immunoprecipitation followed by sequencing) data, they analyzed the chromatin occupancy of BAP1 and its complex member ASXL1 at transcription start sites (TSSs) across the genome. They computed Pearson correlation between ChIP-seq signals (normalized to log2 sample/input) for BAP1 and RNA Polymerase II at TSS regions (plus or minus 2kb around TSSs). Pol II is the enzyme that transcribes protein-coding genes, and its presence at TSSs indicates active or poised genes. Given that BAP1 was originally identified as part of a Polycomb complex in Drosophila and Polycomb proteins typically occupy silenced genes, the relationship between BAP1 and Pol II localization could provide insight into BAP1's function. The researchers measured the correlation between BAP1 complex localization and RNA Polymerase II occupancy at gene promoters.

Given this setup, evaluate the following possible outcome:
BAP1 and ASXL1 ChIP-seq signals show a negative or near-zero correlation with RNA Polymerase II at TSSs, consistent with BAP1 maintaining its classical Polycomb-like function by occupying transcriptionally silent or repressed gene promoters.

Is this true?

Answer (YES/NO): NO